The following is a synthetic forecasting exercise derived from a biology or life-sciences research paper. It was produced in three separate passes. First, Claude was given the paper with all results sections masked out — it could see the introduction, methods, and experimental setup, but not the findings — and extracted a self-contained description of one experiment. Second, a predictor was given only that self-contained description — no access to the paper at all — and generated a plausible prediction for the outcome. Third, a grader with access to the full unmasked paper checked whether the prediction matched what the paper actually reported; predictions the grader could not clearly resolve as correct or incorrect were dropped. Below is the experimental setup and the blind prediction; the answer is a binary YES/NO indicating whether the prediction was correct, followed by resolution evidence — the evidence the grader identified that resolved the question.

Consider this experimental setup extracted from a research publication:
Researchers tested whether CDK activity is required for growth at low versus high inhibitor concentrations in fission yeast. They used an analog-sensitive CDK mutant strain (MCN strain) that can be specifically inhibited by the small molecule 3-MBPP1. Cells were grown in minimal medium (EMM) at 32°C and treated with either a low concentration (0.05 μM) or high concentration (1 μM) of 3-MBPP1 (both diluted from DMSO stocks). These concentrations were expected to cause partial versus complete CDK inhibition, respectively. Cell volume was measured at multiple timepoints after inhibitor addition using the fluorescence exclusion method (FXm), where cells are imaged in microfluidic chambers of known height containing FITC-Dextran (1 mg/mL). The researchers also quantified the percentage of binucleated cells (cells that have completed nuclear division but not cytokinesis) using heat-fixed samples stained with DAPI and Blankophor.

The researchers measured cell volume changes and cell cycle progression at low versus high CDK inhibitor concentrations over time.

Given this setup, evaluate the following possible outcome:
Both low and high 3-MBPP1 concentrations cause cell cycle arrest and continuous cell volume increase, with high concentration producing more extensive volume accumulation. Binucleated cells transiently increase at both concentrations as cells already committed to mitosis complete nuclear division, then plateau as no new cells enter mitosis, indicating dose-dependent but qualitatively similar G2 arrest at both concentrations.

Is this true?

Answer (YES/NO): NO